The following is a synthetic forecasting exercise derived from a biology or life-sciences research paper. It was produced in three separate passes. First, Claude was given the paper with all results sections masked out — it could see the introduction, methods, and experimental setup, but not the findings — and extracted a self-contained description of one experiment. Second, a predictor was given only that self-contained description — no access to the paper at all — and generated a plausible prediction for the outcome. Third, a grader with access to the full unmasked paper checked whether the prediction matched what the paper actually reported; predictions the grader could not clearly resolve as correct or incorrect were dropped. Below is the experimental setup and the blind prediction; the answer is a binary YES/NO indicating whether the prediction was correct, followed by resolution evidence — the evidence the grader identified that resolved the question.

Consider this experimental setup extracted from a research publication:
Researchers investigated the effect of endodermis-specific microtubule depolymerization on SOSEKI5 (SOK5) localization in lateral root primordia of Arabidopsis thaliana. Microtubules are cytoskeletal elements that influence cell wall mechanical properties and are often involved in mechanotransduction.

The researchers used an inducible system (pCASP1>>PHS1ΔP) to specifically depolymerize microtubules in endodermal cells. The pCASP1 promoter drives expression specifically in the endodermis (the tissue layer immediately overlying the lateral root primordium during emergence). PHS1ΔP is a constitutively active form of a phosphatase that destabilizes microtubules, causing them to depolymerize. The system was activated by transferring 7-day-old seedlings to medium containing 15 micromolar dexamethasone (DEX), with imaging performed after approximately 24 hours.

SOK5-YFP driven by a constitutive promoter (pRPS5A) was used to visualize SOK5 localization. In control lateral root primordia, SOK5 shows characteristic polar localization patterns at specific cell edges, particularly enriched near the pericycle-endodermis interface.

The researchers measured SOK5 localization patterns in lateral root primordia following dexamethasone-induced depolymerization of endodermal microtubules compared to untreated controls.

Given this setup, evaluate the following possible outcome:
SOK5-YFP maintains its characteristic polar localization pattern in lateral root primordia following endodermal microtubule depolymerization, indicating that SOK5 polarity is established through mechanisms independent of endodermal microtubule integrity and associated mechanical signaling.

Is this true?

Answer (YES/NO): NO